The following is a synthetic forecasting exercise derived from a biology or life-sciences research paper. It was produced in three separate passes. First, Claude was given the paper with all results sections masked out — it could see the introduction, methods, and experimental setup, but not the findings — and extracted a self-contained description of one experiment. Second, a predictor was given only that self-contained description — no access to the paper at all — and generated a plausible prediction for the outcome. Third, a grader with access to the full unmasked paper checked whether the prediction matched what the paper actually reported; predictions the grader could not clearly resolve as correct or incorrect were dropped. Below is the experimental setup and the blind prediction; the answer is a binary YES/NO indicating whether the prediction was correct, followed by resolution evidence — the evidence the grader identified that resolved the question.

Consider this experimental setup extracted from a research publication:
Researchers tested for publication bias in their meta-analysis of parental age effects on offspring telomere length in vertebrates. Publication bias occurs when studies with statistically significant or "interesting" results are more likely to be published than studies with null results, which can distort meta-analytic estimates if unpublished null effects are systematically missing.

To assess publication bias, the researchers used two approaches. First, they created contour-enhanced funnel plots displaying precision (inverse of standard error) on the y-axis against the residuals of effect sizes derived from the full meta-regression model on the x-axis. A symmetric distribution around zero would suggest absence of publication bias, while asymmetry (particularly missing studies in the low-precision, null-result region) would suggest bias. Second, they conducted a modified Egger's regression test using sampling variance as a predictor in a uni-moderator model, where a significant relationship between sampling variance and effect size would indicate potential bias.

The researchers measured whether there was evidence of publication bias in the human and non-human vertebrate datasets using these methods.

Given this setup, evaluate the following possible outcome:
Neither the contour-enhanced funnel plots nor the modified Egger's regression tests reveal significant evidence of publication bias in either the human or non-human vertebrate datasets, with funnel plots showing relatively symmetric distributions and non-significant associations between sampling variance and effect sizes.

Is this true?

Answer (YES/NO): NO